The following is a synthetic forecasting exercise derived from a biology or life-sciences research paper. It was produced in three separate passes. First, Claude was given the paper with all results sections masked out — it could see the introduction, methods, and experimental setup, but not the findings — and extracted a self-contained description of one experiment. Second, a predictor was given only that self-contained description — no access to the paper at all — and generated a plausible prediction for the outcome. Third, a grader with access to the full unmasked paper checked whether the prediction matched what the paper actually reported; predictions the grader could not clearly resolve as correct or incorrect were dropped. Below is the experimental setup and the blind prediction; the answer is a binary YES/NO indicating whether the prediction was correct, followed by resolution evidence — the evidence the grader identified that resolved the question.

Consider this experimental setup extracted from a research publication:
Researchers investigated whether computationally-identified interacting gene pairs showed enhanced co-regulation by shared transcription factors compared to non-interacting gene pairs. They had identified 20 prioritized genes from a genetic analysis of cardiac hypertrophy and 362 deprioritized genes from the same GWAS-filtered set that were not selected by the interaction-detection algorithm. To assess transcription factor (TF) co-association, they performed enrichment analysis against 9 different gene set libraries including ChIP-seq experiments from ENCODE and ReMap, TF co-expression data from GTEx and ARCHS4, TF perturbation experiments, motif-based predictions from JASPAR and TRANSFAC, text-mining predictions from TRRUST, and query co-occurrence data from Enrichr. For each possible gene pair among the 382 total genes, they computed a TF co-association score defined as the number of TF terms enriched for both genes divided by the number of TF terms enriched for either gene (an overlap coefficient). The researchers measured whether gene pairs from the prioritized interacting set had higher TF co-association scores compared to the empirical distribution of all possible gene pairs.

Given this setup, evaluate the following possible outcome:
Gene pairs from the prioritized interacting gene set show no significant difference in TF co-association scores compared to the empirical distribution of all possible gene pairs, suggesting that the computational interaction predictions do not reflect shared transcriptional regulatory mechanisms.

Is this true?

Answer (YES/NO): NO